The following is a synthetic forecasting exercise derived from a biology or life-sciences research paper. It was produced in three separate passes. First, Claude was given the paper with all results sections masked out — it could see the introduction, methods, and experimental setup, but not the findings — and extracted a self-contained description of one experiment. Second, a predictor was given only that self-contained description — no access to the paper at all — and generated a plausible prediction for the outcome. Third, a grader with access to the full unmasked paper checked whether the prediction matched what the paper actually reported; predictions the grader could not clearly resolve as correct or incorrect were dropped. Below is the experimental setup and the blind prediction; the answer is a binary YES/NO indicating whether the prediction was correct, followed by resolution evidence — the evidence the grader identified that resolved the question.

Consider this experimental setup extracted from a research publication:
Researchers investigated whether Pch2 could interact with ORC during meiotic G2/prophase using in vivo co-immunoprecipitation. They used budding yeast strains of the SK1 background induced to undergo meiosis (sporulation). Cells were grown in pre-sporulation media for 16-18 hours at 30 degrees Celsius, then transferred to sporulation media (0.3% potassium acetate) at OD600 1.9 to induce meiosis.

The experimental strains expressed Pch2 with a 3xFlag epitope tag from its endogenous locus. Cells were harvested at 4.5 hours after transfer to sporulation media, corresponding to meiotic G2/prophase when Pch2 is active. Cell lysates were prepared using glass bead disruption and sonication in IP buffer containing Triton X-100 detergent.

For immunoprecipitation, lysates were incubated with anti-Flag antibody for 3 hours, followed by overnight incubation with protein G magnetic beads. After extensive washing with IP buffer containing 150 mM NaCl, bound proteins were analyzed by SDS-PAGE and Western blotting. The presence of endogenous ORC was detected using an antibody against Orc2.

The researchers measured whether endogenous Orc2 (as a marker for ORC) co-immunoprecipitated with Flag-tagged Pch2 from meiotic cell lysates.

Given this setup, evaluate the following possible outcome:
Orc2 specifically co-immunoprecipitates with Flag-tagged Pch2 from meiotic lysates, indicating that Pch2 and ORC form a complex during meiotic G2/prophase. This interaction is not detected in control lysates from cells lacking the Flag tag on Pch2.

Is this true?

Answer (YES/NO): YES